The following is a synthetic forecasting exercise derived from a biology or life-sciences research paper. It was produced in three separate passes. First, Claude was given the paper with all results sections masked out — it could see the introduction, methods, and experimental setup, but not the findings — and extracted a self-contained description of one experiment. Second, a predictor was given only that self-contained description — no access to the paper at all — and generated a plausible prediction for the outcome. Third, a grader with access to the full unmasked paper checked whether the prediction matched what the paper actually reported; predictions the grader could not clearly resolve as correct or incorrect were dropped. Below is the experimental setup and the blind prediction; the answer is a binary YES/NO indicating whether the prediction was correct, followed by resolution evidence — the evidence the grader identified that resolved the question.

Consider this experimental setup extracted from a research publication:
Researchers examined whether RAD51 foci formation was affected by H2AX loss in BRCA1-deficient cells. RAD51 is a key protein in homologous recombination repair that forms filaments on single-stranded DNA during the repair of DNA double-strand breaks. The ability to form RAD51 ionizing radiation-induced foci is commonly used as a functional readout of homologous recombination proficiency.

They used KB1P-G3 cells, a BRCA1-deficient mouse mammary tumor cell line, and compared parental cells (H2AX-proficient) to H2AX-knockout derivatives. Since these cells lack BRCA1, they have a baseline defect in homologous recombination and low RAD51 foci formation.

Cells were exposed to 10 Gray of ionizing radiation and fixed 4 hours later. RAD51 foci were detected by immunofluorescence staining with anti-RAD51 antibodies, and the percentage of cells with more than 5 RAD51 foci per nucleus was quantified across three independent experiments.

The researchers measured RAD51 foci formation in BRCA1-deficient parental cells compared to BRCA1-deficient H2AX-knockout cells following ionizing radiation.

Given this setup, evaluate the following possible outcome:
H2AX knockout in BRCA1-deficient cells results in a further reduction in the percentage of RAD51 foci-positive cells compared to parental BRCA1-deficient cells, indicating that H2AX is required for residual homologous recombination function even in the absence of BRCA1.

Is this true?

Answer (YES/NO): NO